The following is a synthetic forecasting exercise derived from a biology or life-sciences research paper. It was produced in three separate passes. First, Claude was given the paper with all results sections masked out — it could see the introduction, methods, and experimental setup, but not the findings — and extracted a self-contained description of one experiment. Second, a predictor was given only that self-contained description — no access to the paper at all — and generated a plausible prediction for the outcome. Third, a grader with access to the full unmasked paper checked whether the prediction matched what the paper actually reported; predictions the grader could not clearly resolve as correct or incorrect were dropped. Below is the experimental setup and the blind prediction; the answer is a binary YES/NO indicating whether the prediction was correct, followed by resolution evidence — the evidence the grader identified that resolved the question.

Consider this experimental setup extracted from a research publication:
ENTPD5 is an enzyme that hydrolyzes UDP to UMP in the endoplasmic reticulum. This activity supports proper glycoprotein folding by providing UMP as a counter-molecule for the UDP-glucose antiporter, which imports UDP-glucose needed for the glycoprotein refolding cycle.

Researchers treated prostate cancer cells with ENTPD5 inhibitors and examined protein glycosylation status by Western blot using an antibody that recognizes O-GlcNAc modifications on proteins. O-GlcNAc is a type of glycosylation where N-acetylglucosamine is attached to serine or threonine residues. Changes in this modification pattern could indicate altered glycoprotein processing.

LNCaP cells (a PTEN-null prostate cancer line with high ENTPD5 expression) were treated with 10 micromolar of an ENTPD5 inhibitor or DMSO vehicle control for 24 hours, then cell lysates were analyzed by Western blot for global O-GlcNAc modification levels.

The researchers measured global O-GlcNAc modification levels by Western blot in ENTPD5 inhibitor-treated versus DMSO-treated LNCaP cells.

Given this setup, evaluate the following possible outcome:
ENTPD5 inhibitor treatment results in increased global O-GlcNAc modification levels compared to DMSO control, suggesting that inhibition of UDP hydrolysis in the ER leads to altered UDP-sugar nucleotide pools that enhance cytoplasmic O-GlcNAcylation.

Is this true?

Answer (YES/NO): NO